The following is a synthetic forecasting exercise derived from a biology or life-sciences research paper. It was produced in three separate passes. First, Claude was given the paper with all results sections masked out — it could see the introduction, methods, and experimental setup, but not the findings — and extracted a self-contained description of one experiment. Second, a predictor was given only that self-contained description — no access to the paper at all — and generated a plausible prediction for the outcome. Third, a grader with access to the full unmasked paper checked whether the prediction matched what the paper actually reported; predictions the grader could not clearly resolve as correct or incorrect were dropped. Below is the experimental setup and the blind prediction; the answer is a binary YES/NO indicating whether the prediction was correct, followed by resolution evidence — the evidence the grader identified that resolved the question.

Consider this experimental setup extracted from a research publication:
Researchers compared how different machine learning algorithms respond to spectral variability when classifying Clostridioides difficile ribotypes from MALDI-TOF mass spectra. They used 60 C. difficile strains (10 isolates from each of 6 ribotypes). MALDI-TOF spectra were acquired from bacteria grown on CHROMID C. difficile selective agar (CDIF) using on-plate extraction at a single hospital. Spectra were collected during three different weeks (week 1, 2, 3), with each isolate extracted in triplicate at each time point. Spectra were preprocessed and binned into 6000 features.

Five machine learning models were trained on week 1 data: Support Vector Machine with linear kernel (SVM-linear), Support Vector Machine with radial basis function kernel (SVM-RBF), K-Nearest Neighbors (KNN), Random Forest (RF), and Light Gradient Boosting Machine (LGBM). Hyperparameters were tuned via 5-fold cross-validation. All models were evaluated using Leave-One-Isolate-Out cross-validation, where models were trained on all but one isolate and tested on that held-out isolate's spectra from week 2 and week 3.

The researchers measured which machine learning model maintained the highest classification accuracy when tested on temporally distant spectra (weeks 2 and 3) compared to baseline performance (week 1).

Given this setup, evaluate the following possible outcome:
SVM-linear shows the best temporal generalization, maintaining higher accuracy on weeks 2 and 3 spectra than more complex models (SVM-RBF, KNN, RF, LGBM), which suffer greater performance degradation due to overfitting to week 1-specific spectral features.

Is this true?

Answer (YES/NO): NO